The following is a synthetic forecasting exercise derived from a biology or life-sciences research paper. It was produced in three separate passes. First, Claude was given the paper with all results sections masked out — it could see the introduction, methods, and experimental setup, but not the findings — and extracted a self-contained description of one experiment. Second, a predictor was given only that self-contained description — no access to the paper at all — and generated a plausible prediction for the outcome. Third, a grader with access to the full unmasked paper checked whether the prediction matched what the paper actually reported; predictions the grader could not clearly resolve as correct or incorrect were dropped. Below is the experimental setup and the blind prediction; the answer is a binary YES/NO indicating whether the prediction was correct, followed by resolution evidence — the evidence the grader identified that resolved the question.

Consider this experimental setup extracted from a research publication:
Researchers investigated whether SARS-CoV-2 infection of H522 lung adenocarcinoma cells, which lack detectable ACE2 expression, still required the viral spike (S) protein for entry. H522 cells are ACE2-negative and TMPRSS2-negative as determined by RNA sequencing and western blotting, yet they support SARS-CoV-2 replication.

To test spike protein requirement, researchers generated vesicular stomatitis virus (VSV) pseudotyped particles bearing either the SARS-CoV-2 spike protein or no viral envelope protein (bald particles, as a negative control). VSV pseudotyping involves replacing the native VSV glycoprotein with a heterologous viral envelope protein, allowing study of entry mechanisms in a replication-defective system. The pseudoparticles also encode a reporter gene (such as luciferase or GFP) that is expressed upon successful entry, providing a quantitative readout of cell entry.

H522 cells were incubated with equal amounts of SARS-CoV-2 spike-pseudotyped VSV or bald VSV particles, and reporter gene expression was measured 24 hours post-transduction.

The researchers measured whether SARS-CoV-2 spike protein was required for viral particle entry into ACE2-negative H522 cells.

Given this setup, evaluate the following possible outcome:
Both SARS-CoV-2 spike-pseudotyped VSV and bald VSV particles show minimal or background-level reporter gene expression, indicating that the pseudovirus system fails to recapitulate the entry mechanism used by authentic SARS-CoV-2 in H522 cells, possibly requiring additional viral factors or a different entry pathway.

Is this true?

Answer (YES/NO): YES